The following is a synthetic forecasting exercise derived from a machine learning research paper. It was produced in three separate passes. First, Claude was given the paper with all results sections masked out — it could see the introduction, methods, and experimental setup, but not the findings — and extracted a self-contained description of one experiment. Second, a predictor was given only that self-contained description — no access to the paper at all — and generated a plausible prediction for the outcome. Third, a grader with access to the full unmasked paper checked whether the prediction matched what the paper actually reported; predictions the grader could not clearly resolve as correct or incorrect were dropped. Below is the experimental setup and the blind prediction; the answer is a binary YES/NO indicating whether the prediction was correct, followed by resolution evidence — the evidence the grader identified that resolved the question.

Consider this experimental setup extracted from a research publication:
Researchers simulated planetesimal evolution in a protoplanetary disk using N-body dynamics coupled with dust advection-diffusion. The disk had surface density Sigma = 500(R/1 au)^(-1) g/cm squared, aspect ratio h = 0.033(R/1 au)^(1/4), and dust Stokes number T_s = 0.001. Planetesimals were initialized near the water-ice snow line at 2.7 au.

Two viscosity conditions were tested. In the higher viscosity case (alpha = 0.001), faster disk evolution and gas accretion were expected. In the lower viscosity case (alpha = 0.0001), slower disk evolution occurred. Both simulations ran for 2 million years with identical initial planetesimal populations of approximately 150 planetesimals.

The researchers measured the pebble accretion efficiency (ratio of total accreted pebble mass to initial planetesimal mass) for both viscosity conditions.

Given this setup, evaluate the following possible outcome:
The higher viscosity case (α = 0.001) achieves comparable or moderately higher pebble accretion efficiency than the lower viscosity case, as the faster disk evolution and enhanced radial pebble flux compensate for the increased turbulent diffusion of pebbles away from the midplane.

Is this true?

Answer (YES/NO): NO